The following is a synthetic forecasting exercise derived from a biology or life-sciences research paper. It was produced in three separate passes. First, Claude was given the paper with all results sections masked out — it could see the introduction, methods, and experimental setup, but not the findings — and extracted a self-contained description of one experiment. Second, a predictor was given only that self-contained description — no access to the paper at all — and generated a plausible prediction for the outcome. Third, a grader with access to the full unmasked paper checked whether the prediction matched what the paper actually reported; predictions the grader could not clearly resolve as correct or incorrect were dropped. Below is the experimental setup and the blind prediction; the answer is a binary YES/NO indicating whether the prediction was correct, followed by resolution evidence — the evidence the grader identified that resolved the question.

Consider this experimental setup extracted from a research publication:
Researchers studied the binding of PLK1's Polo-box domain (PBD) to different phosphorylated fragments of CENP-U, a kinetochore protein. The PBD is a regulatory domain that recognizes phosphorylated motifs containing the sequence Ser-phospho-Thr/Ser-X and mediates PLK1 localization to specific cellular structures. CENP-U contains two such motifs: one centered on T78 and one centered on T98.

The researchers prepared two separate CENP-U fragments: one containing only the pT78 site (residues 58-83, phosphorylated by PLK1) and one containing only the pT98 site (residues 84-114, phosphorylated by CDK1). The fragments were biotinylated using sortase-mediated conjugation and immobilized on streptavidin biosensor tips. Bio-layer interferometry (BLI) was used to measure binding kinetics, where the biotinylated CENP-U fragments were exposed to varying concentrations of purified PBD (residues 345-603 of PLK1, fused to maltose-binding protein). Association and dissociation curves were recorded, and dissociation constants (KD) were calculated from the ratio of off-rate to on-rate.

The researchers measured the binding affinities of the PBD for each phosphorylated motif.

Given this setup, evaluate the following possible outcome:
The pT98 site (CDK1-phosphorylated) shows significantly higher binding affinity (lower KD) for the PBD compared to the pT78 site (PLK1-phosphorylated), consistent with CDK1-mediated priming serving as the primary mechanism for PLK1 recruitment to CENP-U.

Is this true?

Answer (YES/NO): NO